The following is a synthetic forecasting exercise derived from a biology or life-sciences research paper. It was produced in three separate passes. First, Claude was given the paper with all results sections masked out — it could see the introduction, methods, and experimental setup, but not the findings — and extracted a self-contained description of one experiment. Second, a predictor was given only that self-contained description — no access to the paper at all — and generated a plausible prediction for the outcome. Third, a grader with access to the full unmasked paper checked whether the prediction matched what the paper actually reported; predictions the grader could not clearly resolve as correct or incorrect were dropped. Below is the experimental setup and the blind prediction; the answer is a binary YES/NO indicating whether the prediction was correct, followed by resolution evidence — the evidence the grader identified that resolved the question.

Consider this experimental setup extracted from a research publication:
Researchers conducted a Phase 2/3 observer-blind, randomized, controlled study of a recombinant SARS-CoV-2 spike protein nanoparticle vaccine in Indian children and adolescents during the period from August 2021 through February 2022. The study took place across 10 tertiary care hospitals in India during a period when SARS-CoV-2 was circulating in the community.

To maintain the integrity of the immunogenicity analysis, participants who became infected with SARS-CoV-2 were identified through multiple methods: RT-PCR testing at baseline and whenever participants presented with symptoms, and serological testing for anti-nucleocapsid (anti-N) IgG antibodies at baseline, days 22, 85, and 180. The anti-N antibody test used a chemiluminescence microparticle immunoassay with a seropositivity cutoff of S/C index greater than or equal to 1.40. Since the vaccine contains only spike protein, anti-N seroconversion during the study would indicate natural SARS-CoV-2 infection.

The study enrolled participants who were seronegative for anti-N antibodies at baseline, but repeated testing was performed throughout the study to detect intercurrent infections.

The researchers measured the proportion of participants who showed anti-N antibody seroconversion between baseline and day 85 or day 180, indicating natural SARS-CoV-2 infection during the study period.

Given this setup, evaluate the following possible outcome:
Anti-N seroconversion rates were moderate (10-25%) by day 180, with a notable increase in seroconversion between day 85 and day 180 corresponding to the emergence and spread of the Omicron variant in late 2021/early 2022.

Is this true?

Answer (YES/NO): NO